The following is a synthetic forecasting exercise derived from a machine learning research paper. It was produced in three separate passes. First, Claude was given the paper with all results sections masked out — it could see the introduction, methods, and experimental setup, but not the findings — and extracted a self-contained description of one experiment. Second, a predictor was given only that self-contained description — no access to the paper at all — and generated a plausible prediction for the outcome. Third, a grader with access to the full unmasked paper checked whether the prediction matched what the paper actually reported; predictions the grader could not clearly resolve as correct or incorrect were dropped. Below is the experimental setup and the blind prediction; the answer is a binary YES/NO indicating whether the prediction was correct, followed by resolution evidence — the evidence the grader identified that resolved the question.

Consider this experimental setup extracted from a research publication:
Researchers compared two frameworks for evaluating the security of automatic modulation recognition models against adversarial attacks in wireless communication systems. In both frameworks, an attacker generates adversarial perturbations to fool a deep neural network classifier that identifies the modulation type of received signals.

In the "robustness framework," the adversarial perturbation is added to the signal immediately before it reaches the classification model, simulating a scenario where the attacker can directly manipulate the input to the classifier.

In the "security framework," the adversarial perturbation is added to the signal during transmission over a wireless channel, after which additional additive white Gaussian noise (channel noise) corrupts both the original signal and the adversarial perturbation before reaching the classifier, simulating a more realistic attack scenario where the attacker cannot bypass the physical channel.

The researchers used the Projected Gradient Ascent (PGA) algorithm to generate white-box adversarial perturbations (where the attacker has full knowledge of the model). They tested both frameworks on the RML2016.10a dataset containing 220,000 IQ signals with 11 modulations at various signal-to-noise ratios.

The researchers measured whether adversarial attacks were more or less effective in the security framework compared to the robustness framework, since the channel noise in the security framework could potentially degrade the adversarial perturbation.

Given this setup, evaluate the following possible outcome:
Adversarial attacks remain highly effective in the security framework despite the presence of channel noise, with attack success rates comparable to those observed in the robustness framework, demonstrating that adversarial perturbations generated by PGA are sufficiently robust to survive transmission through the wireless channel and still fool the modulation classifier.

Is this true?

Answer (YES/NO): NO